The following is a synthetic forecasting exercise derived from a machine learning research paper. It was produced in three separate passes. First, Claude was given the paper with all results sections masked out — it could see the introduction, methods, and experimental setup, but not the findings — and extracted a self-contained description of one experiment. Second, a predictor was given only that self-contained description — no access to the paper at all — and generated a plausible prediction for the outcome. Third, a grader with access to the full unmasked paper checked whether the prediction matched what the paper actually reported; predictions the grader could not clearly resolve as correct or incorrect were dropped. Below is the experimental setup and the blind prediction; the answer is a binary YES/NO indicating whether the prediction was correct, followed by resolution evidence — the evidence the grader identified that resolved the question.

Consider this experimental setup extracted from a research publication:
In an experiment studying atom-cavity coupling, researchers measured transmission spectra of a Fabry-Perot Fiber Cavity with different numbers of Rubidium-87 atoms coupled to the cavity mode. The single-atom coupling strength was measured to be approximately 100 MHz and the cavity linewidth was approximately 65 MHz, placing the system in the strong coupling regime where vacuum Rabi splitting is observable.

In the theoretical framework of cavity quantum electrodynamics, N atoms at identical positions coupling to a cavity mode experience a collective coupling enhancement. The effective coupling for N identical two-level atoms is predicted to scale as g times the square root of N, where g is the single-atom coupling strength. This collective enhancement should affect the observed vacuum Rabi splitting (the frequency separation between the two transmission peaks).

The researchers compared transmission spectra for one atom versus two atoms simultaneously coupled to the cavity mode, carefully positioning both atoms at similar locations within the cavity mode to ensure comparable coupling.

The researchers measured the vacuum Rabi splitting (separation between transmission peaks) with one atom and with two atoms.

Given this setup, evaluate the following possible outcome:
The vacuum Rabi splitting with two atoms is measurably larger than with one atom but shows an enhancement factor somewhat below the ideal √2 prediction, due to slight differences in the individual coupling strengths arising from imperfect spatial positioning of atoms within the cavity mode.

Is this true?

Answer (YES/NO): NO